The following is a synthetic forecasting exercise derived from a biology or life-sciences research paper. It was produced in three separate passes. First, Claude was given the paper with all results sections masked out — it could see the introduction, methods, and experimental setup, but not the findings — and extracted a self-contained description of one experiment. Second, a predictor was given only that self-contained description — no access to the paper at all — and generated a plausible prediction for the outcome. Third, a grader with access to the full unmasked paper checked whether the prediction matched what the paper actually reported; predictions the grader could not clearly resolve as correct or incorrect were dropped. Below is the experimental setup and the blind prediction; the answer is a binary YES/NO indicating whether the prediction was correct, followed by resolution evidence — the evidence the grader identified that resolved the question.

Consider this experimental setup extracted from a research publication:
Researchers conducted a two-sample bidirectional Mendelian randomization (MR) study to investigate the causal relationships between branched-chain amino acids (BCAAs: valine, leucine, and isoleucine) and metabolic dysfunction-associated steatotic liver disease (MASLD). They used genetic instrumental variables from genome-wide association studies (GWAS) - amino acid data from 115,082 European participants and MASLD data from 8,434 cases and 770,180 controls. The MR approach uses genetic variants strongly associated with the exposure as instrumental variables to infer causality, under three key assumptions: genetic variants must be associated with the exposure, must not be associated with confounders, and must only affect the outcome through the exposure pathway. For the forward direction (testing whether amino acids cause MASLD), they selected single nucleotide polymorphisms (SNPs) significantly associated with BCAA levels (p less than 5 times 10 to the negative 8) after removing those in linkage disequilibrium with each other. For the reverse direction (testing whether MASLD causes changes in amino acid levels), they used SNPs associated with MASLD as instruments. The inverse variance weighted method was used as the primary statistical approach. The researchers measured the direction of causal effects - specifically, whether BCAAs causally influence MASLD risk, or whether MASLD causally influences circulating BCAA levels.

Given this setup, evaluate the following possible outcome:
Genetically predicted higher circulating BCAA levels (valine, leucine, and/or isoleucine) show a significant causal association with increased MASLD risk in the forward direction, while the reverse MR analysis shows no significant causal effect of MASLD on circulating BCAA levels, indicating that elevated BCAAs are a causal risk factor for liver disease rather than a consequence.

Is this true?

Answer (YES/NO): YES